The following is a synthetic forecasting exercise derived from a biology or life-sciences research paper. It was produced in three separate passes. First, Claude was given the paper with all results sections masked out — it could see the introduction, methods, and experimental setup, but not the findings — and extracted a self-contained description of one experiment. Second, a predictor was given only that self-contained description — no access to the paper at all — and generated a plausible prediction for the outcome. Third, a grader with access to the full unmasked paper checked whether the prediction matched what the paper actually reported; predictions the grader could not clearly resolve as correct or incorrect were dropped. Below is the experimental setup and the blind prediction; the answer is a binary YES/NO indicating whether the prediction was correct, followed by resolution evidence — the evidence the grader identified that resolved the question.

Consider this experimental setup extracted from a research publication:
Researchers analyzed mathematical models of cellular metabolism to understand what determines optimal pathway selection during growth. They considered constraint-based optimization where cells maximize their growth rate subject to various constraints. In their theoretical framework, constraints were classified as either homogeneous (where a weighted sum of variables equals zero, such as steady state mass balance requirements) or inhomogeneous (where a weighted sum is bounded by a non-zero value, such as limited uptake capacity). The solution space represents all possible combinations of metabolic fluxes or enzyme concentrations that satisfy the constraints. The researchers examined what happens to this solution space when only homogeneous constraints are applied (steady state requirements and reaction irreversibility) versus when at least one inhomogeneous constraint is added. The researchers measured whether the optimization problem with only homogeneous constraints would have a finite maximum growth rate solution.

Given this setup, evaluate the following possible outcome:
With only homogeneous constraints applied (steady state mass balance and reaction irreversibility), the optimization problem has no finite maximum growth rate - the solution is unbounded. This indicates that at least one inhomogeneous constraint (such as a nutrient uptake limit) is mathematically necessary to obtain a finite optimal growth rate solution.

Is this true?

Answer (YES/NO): YES